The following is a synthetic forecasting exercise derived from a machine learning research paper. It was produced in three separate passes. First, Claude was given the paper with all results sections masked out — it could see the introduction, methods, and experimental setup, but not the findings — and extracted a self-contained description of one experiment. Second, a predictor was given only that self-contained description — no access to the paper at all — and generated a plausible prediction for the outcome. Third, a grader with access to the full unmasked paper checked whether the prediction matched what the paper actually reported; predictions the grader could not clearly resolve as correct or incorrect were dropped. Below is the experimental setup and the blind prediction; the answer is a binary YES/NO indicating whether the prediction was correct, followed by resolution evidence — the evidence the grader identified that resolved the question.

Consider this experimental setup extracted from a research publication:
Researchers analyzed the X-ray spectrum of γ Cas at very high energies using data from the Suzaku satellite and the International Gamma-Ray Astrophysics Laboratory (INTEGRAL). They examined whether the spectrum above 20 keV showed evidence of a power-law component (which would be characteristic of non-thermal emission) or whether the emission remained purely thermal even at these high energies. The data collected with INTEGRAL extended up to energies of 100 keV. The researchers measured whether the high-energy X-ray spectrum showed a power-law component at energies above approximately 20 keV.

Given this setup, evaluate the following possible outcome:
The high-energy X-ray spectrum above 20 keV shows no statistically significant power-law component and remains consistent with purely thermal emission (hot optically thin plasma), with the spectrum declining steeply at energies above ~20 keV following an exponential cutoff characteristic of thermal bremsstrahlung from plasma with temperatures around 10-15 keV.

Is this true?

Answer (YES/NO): YES